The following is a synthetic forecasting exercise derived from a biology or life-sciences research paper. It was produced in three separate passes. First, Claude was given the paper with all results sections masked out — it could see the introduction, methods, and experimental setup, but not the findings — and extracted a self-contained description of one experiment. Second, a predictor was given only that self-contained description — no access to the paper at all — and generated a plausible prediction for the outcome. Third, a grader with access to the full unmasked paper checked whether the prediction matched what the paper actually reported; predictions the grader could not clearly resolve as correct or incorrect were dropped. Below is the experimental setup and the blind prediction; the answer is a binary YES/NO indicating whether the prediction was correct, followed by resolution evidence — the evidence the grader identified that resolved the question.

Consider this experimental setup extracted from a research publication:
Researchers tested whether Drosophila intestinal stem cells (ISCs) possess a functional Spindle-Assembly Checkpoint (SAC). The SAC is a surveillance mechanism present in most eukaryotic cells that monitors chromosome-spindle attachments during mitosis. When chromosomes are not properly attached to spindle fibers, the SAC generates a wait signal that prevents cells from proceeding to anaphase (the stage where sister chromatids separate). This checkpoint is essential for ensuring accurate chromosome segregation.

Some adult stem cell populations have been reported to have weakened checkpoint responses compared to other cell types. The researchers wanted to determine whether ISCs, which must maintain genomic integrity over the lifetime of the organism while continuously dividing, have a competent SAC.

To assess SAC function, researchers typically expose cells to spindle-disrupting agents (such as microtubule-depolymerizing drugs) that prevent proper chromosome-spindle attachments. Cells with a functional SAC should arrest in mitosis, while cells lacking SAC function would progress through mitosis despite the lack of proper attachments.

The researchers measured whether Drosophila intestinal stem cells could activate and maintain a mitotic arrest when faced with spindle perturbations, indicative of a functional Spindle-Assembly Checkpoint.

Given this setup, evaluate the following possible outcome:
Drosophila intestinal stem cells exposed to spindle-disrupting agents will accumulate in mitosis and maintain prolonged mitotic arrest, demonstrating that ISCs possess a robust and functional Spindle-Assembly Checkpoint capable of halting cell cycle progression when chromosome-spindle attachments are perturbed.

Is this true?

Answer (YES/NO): YES